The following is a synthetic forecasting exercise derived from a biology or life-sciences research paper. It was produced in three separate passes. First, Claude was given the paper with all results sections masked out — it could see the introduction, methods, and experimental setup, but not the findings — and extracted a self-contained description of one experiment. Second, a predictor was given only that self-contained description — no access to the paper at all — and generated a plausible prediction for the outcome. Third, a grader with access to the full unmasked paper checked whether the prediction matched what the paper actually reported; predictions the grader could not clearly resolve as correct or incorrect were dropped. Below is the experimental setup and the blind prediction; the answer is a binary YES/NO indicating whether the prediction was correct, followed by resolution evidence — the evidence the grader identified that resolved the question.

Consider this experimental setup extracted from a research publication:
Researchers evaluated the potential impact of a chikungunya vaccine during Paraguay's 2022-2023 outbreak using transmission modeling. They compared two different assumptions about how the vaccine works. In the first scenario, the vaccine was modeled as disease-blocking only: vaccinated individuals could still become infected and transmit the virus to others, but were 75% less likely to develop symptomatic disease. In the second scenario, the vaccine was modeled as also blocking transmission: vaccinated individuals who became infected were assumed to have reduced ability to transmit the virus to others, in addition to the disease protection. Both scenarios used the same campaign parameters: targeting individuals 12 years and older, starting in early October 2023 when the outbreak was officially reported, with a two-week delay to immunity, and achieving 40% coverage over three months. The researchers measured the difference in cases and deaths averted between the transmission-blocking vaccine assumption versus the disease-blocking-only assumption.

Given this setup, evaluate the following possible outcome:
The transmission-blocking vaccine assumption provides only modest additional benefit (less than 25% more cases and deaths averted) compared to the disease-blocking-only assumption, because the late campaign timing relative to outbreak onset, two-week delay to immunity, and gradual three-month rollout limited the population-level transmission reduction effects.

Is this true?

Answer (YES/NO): NO